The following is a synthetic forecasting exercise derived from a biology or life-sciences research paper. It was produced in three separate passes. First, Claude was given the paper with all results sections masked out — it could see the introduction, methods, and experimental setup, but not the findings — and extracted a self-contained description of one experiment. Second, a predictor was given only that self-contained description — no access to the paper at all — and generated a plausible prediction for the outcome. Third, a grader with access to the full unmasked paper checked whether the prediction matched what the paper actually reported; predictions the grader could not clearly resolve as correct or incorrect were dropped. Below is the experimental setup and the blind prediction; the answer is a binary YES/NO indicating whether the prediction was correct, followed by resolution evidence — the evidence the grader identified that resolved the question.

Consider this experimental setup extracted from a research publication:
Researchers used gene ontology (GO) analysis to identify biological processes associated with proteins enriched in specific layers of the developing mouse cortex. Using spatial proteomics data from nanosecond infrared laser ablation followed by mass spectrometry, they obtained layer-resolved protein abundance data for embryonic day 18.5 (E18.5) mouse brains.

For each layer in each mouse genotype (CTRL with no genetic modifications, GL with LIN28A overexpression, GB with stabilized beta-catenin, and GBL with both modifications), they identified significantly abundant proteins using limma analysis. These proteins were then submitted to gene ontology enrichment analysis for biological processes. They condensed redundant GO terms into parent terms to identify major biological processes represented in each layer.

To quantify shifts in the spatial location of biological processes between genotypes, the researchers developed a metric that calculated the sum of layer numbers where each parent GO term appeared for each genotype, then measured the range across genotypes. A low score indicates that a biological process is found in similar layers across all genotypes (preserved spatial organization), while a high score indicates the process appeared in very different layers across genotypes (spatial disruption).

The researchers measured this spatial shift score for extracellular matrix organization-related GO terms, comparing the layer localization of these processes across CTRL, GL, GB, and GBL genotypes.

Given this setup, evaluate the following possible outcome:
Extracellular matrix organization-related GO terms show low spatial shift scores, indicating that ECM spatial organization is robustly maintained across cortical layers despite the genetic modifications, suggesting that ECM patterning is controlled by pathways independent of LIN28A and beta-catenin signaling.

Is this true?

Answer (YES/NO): NO